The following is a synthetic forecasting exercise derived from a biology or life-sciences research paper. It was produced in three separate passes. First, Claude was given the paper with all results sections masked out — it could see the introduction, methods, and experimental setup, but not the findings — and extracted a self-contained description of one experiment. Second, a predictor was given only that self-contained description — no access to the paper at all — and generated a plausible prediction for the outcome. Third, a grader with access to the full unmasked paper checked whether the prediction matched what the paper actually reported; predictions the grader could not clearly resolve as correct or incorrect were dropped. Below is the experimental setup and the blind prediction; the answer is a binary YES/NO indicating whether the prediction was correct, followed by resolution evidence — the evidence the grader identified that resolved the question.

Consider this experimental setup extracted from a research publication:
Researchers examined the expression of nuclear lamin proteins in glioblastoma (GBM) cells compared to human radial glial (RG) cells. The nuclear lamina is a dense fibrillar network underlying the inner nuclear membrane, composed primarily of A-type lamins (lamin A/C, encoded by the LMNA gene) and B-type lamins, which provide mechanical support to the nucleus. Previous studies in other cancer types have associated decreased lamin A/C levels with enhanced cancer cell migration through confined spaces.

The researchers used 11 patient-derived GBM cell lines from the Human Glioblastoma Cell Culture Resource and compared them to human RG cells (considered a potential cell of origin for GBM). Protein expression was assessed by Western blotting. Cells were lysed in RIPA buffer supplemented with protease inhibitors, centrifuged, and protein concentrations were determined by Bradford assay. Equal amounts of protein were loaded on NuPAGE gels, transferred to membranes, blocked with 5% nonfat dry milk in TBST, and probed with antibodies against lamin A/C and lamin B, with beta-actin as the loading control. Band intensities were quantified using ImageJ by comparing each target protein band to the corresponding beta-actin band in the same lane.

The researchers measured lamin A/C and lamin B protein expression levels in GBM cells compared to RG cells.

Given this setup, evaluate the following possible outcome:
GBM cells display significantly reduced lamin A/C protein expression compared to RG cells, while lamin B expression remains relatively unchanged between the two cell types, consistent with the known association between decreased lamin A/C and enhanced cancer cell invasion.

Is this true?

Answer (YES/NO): NO